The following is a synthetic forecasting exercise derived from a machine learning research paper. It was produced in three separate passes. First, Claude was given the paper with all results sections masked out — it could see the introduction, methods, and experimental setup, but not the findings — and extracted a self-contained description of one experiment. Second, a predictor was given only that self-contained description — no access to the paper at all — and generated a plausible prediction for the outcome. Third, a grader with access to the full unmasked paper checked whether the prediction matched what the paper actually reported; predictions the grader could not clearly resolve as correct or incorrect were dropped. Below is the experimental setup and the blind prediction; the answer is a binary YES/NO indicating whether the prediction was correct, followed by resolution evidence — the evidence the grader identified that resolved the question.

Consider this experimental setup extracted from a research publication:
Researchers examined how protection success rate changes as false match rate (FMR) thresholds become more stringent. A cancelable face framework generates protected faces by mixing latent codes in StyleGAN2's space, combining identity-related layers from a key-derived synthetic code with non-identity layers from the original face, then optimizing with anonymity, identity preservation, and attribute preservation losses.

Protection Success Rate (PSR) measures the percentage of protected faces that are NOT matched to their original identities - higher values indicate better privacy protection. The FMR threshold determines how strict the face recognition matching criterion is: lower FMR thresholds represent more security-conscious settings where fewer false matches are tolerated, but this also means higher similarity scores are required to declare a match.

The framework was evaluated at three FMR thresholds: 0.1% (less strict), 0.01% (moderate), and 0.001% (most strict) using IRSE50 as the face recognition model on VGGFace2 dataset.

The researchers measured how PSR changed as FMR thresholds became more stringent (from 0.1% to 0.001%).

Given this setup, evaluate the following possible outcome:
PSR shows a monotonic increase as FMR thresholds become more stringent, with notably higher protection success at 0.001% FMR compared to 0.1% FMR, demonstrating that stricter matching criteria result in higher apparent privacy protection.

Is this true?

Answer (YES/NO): NO